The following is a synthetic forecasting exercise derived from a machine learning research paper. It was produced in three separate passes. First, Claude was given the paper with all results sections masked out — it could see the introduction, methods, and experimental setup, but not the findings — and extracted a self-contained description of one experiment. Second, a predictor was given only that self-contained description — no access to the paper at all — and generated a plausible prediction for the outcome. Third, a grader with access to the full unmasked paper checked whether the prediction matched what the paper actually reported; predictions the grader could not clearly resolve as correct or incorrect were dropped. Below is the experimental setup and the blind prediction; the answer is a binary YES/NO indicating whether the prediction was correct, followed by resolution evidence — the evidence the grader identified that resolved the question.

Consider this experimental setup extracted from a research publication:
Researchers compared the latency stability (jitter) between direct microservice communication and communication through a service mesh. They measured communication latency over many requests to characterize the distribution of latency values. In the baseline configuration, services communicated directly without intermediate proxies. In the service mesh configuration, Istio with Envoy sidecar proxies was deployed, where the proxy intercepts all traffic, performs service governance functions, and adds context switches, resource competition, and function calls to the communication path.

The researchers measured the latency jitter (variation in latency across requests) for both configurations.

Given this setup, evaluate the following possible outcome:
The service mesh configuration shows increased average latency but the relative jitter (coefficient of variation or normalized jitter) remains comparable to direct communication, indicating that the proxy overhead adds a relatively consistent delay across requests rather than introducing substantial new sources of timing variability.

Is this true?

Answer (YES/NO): NO